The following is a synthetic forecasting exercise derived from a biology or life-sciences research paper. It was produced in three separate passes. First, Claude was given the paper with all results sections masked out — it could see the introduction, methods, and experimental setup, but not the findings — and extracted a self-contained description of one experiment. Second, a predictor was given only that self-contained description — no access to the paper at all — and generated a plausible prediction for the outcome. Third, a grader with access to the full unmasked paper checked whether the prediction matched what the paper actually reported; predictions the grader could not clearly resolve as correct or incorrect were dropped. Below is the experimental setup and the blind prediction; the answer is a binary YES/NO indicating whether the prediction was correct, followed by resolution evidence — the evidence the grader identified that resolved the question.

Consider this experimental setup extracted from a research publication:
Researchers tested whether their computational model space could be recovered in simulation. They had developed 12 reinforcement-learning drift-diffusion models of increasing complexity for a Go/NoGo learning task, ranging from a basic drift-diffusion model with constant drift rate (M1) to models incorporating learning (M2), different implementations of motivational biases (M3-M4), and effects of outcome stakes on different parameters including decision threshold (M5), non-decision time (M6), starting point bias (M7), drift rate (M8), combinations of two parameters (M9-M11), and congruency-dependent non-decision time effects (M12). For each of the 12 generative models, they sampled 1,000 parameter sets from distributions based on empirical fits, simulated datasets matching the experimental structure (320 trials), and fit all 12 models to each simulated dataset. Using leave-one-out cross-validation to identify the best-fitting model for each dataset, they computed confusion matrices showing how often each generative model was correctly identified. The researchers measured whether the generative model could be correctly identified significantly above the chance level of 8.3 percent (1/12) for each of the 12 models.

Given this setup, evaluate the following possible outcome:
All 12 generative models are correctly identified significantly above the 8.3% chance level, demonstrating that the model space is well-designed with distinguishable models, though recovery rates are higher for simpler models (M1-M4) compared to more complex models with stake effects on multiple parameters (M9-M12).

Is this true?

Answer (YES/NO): NO